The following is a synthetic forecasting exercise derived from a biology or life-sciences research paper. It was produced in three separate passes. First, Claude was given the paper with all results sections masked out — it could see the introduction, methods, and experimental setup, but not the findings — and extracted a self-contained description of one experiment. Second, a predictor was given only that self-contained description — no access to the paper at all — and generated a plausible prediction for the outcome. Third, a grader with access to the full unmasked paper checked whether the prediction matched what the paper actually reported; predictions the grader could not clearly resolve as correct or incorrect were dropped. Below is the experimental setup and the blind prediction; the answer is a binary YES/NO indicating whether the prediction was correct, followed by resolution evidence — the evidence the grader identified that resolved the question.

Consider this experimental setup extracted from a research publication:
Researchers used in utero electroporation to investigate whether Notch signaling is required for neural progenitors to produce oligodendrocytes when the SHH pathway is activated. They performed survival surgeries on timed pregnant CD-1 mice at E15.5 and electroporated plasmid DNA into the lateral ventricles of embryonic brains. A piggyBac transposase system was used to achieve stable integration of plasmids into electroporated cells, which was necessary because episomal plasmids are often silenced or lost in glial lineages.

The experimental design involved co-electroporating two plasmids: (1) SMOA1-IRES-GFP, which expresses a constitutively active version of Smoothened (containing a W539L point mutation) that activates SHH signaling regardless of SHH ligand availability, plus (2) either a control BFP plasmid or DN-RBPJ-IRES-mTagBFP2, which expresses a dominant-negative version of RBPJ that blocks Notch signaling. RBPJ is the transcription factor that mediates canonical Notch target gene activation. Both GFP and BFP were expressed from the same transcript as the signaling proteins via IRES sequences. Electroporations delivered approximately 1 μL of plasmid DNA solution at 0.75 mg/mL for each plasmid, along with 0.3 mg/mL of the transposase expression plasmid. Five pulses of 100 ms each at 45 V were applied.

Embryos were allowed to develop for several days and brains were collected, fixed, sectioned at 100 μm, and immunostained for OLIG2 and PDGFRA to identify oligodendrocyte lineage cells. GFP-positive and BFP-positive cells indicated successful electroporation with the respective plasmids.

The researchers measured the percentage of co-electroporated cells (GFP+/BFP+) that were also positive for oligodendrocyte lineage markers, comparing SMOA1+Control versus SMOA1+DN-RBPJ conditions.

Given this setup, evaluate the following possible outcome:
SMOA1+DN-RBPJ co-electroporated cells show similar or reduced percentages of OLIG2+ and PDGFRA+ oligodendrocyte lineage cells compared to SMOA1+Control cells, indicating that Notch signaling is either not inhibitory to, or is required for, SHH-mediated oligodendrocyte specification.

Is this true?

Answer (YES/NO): YES